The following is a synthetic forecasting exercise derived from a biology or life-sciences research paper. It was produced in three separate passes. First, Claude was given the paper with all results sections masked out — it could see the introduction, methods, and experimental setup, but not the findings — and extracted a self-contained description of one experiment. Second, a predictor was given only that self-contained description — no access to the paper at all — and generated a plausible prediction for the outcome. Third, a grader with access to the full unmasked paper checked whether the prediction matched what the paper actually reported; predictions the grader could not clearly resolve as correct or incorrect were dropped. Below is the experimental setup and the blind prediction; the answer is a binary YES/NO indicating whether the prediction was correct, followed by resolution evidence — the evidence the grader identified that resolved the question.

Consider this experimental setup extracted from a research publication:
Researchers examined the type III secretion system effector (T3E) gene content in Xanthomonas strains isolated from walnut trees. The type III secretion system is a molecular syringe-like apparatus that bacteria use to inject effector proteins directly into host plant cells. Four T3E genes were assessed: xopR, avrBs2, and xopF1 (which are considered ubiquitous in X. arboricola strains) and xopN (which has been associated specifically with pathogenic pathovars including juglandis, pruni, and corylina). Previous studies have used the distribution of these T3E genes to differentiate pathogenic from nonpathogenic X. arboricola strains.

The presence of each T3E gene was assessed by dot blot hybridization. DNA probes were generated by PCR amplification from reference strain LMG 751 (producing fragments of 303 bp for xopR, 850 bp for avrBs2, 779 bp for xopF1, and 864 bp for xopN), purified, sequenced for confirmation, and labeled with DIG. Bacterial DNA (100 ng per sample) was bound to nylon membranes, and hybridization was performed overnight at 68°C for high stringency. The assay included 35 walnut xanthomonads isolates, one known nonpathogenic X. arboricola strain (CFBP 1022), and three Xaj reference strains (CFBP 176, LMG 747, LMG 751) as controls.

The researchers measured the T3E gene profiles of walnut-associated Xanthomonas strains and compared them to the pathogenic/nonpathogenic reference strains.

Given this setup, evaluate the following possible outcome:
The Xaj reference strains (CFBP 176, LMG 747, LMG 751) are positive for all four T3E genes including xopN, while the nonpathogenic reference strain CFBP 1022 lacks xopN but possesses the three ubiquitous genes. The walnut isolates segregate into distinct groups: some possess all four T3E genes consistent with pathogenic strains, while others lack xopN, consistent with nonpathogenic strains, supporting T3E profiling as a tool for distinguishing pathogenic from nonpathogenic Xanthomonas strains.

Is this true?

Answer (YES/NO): NO